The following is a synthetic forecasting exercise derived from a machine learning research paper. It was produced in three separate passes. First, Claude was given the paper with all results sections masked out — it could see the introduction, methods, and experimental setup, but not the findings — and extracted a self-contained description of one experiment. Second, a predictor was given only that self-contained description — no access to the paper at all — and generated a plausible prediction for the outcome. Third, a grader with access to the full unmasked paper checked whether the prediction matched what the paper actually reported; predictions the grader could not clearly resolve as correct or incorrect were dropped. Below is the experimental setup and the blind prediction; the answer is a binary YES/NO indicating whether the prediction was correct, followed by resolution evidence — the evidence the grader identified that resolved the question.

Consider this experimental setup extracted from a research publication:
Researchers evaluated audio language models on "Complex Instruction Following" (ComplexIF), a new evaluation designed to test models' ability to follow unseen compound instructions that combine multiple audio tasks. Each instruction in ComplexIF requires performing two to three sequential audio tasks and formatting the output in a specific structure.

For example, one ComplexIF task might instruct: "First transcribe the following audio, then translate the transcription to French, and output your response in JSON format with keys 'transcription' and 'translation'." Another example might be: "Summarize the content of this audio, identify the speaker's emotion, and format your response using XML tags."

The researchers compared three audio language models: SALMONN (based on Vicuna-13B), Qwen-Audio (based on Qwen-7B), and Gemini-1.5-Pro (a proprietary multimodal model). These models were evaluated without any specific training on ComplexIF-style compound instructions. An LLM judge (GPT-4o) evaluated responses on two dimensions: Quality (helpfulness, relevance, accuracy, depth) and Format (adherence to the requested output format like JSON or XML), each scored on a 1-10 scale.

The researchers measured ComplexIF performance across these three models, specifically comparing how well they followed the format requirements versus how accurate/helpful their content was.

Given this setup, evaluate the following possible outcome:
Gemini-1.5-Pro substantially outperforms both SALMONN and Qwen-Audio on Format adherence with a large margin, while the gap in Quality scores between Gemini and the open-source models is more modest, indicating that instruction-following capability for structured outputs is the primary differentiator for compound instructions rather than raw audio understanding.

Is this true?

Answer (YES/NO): NO